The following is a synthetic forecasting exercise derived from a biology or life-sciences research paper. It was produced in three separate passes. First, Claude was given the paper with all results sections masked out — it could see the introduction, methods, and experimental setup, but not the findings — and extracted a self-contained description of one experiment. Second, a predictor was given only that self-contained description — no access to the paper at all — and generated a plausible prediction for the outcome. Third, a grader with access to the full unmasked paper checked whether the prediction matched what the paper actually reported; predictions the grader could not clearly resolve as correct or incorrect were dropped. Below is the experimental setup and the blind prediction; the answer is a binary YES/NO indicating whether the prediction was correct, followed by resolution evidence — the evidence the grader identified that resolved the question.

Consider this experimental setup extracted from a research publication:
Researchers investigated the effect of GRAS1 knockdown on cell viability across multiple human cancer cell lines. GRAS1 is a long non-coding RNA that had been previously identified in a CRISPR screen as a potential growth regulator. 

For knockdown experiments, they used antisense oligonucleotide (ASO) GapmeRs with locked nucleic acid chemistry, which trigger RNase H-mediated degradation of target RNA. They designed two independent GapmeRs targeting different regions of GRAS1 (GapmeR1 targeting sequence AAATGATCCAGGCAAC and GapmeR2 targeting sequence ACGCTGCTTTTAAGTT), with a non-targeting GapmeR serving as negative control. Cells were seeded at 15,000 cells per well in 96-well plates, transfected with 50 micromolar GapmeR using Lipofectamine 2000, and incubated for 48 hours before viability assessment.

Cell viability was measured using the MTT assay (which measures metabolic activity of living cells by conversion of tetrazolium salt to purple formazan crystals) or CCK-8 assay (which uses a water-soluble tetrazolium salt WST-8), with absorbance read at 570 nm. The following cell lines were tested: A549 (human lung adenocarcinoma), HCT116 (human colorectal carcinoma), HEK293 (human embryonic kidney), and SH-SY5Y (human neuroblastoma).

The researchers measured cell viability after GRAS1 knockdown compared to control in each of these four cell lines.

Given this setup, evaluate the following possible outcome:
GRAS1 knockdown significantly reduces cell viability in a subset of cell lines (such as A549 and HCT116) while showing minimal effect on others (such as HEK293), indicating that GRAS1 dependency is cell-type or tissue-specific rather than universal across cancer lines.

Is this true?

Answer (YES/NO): YES